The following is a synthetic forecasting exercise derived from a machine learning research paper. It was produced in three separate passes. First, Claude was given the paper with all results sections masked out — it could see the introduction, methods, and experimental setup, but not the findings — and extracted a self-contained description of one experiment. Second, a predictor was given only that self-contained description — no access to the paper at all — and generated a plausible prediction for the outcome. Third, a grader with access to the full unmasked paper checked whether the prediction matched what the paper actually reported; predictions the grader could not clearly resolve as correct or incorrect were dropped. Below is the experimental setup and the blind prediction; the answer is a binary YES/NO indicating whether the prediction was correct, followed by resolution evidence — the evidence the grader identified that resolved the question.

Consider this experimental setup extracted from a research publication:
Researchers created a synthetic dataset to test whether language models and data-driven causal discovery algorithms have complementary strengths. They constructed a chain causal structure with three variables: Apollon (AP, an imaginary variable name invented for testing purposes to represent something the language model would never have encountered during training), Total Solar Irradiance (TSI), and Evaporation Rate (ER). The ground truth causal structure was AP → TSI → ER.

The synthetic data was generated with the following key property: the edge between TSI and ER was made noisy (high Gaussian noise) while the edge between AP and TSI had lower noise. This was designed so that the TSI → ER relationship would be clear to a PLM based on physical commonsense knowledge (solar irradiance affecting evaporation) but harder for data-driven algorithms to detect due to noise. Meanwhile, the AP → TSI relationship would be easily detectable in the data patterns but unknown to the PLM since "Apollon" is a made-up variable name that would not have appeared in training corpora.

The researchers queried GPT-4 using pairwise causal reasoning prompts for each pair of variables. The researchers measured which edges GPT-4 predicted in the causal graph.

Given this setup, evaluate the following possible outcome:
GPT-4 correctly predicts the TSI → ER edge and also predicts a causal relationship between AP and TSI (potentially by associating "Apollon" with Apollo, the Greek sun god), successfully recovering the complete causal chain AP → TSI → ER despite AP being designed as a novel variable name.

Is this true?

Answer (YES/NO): NO